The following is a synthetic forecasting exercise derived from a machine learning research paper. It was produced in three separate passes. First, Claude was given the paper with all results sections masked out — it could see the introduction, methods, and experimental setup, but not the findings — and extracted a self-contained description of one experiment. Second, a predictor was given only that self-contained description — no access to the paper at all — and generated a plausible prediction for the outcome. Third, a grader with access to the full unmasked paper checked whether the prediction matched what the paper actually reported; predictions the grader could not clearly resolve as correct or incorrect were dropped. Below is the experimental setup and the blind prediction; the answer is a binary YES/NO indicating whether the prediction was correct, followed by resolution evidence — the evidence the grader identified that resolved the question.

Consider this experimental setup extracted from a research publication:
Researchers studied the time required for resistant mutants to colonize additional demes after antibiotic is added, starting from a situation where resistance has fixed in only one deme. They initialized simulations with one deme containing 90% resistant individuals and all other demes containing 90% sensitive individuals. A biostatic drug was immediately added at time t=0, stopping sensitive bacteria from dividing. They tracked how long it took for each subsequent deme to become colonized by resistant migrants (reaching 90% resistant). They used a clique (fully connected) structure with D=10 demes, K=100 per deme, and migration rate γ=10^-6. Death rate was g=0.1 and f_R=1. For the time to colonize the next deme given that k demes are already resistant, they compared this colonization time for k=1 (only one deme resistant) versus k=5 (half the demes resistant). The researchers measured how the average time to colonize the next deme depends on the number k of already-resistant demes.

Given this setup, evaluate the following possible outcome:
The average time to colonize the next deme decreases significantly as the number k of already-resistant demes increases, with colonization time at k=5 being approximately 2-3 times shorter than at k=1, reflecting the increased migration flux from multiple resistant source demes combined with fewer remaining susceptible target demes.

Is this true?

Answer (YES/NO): YES